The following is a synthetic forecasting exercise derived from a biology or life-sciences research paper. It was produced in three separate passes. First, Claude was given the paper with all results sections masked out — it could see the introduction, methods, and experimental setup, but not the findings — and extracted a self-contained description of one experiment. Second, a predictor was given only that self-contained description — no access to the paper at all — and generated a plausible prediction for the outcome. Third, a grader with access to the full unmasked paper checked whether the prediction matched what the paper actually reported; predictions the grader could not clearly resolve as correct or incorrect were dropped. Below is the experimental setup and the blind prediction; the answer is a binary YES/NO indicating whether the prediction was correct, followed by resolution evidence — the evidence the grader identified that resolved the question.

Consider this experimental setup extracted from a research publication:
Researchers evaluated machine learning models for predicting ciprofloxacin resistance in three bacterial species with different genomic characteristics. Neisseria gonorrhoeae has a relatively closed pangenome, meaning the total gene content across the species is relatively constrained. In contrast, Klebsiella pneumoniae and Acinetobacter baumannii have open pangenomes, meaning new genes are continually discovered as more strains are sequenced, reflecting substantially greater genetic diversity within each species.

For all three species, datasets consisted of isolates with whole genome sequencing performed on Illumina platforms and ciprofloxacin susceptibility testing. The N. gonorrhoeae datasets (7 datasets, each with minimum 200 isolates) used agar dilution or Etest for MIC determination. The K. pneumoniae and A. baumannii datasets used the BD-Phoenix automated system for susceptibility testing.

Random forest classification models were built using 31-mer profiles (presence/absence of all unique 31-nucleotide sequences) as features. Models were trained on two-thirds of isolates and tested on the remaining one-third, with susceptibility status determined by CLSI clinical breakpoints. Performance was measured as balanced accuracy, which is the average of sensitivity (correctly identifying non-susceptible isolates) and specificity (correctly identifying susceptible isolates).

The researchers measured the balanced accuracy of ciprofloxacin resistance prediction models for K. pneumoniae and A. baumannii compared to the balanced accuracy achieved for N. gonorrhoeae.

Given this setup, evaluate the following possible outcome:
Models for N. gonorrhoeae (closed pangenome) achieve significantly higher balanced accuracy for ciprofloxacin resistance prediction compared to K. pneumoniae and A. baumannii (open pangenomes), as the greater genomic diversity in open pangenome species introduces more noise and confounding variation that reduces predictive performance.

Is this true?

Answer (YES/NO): YES